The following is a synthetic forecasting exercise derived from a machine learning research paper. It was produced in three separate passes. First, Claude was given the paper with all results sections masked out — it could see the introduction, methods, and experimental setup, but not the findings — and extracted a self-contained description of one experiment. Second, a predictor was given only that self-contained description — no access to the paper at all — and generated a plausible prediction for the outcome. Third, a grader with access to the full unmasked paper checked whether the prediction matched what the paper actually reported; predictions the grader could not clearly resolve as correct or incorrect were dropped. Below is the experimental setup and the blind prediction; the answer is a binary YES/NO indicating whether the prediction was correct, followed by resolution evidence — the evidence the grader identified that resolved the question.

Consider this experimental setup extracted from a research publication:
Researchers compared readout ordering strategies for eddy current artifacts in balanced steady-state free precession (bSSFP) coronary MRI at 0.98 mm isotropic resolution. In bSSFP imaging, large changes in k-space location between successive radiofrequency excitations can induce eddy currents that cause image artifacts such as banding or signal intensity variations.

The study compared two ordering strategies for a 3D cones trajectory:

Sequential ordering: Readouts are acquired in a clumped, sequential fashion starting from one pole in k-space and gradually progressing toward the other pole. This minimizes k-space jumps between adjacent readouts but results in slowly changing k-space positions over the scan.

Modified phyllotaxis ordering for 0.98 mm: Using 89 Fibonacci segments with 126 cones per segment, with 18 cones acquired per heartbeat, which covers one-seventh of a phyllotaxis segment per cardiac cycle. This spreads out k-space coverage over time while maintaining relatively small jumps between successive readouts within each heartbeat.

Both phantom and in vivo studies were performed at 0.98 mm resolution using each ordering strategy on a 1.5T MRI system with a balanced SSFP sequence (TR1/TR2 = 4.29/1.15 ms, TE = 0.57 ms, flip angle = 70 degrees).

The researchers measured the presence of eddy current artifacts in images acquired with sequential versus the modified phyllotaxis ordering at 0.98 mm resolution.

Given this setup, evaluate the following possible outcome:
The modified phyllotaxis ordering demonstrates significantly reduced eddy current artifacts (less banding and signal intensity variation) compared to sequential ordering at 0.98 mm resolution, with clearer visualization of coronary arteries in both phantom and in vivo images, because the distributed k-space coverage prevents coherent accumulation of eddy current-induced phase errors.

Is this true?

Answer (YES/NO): NO